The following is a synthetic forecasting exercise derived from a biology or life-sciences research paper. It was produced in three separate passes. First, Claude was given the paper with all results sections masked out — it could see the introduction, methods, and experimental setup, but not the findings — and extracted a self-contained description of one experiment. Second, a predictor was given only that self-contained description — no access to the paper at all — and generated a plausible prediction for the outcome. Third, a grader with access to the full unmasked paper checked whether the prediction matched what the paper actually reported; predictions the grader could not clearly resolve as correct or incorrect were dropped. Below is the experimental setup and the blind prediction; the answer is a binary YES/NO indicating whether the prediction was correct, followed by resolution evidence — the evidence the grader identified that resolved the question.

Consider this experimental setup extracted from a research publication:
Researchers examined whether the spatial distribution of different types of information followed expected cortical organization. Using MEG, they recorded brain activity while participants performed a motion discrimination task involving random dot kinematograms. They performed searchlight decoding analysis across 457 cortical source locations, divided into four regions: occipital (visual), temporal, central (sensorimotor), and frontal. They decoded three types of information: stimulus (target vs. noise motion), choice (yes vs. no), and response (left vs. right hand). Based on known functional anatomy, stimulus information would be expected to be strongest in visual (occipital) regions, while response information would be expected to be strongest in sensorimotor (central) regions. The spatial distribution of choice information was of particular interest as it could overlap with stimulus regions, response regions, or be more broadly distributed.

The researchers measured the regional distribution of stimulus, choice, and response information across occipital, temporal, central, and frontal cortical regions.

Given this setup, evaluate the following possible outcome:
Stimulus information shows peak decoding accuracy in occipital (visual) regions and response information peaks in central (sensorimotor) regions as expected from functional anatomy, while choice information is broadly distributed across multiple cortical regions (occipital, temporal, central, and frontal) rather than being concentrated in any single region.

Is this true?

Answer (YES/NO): NO